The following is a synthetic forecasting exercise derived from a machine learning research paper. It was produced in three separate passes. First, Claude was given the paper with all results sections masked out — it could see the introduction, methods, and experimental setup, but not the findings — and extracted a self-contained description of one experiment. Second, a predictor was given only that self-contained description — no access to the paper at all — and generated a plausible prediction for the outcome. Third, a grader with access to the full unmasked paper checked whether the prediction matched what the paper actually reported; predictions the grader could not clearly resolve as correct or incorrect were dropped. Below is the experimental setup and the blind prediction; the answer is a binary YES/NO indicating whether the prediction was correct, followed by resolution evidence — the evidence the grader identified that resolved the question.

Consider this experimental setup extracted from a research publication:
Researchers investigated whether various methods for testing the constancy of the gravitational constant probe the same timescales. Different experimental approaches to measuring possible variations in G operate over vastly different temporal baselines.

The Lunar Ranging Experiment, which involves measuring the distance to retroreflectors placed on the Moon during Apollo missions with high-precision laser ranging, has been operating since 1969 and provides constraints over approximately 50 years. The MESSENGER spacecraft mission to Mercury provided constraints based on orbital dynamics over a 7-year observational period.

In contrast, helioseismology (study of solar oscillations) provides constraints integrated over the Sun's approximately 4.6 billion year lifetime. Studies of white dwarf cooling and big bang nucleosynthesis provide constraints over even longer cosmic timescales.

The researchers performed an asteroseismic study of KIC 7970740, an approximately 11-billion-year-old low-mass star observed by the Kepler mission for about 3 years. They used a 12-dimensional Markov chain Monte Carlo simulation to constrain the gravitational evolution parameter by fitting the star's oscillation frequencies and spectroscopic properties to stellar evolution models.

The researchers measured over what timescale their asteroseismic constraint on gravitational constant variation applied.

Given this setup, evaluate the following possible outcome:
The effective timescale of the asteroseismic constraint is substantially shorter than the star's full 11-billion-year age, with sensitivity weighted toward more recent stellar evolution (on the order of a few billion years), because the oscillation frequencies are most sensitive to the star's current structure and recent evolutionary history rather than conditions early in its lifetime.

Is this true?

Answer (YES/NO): NO